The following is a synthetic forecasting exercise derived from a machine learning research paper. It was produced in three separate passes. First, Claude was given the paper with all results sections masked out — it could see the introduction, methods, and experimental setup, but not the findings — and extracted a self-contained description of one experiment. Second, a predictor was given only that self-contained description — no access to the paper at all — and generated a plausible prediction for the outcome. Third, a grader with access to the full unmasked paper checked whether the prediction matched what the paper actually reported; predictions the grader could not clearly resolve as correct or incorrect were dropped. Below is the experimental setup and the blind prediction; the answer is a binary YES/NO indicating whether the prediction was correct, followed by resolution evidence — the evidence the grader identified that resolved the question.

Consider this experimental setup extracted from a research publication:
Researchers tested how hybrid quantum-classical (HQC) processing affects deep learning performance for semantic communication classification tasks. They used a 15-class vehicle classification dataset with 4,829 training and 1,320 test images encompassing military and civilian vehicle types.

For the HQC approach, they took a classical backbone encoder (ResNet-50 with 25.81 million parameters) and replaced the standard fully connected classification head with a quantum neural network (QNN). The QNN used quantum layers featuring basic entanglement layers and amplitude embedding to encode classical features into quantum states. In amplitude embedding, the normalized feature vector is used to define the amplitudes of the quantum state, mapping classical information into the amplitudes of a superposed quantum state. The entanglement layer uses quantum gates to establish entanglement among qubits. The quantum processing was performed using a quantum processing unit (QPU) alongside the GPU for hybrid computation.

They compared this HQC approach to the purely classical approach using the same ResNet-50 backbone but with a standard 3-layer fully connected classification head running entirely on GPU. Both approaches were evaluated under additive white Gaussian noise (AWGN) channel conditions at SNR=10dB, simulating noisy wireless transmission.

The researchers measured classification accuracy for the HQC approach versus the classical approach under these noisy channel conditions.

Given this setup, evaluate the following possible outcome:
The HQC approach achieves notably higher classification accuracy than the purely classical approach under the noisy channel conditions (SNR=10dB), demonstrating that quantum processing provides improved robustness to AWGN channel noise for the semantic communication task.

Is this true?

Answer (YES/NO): NO